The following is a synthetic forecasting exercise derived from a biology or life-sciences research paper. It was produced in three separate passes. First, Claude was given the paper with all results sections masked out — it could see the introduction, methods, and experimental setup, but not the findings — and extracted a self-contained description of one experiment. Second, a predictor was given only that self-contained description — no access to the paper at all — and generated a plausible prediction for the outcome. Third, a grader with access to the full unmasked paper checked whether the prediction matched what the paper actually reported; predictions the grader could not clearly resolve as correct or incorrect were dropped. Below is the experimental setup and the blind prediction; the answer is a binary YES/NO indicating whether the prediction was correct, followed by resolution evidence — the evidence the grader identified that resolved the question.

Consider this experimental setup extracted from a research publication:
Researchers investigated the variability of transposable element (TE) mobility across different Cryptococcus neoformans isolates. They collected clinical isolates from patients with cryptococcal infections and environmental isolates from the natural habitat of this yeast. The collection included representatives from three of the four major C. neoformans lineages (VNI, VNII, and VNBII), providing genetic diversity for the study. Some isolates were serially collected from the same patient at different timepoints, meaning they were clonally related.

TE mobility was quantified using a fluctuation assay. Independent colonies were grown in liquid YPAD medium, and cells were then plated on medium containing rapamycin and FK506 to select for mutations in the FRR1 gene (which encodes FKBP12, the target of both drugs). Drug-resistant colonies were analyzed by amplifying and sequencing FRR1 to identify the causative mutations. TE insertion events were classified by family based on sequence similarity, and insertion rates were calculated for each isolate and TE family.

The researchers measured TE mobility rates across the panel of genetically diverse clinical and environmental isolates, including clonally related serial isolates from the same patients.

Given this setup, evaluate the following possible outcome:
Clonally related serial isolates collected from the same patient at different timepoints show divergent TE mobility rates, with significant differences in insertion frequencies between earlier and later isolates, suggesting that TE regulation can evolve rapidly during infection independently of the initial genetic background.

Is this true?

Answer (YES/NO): YES